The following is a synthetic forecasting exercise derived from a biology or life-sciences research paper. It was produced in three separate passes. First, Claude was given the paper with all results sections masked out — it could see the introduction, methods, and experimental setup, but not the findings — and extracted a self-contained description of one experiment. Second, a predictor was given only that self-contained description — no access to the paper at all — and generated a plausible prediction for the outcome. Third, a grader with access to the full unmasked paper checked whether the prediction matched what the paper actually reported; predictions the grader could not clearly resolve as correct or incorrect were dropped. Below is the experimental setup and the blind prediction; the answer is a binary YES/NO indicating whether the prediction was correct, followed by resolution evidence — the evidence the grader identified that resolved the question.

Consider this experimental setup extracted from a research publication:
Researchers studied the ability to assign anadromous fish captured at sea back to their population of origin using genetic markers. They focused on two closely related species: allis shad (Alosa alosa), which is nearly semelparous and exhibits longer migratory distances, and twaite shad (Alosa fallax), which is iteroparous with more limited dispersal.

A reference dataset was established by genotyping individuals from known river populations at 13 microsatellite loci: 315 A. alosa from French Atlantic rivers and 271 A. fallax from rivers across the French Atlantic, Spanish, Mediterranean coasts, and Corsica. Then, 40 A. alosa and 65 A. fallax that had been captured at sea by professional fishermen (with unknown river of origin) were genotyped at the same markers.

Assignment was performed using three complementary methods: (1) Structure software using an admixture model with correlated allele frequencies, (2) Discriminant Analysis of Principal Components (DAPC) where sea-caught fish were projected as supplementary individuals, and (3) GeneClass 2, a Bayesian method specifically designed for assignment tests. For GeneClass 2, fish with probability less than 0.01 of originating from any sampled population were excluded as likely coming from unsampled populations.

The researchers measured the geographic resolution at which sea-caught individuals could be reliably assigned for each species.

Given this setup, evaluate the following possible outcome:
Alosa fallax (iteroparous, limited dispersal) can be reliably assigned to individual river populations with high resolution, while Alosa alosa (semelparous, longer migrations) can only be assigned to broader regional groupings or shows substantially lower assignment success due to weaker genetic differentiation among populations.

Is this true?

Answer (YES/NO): YES